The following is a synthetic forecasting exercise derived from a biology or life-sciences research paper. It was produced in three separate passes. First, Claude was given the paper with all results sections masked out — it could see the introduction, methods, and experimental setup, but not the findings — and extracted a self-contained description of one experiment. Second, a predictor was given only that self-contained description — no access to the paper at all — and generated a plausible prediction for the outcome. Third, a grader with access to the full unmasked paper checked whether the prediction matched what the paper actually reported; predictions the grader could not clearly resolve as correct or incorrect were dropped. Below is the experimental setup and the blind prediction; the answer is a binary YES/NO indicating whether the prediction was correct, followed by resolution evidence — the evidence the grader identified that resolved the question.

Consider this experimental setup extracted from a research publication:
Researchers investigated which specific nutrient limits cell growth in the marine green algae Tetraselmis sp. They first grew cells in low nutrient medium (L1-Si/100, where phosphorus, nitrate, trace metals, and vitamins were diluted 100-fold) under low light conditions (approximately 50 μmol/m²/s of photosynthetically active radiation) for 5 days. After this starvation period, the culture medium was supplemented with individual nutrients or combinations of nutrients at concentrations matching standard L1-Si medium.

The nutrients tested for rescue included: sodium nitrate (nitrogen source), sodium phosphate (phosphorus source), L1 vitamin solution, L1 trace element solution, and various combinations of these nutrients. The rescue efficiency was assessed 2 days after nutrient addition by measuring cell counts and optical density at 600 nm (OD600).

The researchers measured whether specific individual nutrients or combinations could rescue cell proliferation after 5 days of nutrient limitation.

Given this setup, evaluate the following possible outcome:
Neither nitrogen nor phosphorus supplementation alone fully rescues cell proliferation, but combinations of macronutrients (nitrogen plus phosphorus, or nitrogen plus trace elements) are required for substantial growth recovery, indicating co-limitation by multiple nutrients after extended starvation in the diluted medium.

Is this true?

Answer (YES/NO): NO